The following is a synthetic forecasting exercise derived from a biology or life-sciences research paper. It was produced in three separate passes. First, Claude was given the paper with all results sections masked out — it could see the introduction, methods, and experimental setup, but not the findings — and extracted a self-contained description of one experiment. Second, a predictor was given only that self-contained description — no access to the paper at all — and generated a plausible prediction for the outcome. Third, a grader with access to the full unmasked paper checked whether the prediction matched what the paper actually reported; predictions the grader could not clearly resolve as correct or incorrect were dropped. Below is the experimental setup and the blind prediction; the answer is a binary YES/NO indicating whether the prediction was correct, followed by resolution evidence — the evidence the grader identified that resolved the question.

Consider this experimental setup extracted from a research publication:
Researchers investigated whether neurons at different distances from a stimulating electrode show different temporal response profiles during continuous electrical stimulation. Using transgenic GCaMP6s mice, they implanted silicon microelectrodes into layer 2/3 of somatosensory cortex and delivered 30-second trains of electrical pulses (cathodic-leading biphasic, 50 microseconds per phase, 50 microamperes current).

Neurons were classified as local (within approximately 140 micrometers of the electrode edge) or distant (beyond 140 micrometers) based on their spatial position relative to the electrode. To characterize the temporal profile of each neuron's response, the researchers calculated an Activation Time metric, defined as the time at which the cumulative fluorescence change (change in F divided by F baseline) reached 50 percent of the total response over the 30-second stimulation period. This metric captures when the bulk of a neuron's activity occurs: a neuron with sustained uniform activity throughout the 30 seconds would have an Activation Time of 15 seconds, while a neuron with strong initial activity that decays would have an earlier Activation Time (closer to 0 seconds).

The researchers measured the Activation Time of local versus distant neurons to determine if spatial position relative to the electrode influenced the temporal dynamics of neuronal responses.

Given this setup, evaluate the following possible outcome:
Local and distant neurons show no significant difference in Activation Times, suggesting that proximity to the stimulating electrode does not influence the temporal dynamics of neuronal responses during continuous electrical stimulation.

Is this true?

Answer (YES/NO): NO